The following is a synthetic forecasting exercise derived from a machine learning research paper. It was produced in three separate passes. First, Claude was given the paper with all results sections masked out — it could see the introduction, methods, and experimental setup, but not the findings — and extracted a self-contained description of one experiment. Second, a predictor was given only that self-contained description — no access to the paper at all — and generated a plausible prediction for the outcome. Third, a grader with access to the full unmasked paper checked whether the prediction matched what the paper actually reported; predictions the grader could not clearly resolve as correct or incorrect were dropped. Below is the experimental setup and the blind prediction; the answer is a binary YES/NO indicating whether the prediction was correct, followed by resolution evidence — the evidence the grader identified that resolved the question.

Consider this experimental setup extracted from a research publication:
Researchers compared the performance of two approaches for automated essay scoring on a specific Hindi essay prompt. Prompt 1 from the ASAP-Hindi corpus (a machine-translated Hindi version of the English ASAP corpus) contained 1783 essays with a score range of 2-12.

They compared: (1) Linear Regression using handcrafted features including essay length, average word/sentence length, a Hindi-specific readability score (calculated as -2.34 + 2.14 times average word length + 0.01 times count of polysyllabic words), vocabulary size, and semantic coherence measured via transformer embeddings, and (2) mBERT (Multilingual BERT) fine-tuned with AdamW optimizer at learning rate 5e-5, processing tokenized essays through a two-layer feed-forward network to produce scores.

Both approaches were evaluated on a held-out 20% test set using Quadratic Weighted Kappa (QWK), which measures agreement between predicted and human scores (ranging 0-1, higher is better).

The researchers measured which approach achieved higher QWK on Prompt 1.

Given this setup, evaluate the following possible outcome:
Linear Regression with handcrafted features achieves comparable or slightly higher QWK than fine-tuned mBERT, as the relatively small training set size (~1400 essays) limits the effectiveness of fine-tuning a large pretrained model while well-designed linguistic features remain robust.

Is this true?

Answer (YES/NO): NO